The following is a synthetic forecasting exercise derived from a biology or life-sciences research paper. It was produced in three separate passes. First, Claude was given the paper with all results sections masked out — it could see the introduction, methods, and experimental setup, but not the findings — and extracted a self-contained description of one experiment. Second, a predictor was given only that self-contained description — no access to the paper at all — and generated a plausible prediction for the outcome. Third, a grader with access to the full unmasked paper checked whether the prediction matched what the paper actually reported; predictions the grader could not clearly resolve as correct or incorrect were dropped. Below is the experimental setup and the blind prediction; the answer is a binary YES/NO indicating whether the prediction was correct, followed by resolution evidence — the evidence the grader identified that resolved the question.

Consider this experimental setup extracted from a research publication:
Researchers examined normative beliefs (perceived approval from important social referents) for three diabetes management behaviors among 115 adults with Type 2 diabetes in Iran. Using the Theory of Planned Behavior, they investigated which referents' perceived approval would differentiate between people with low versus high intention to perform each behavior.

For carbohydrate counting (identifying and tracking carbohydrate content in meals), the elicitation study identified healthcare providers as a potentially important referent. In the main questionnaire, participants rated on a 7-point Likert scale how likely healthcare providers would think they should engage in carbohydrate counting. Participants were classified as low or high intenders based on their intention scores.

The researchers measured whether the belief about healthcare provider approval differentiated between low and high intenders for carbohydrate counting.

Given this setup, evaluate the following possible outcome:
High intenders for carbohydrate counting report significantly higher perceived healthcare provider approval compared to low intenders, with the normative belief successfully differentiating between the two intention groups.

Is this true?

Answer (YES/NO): NO